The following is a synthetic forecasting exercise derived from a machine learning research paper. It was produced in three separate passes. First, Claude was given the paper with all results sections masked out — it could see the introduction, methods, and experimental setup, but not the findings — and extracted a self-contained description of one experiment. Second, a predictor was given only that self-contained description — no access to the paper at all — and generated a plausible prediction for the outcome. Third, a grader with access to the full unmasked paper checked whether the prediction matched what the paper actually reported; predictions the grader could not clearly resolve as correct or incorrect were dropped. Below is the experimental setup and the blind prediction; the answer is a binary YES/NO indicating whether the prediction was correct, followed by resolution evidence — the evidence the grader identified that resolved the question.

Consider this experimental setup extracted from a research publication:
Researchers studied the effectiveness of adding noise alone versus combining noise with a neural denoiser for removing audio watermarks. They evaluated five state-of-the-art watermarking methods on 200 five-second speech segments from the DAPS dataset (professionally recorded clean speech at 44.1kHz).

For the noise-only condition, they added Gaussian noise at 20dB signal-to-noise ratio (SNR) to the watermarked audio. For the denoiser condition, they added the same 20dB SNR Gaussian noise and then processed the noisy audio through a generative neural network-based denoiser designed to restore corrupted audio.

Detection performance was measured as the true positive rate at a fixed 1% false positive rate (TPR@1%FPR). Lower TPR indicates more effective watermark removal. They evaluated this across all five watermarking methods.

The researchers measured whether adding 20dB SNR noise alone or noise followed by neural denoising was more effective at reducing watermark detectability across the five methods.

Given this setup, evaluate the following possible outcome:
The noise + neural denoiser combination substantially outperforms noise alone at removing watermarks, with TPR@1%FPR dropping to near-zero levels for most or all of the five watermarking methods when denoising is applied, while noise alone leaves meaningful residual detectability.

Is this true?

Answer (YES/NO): YES